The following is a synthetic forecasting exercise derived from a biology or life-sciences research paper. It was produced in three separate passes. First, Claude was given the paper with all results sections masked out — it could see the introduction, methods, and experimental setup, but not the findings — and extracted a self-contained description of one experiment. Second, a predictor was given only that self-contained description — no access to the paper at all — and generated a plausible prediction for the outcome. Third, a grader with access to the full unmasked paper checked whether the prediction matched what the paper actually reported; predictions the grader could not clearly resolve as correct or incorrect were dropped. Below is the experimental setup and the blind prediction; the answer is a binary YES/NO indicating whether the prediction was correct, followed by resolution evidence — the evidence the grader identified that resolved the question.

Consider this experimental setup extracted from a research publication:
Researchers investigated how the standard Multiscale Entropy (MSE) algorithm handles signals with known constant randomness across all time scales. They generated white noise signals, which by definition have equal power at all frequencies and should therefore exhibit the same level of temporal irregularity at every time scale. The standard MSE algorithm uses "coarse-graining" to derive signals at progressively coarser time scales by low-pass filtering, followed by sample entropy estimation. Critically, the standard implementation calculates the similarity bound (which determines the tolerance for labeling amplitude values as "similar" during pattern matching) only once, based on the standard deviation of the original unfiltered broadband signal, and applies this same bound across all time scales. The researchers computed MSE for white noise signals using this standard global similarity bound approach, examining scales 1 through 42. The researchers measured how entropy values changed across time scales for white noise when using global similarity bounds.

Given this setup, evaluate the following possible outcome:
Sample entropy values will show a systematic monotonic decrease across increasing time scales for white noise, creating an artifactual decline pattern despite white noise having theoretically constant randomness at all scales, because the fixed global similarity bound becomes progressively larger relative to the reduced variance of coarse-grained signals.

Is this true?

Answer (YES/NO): YES